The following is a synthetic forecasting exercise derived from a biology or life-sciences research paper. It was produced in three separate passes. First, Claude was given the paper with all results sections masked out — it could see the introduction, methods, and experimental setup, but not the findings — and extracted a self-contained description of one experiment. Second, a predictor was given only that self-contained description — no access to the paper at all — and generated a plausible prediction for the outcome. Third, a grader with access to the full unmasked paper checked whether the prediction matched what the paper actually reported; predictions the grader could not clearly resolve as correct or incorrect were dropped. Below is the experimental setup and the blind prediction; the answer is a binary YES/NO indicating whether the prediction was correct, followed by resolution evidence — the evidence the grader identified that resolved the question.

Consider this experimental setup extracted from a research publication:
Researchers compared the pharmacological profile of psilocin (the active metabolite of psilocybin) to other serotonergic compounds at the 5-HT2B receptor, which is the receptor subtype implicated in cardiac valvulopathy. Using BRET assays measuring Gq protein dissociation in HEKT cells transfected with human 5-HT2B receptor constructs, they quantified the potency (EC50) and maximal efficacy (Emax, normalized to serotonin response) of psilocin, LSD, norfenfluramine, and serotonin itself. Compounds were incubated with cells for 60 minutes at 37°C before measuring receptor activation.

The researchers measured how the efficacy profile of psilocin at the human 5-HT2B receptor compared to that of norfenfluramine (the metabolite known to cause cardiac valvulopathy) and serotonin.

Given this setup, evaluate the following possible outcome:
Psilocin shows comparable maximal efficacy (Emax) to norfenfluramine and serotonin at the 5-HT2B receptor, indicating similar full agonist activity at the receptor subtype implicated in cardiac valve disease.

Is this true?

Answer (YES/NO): NO